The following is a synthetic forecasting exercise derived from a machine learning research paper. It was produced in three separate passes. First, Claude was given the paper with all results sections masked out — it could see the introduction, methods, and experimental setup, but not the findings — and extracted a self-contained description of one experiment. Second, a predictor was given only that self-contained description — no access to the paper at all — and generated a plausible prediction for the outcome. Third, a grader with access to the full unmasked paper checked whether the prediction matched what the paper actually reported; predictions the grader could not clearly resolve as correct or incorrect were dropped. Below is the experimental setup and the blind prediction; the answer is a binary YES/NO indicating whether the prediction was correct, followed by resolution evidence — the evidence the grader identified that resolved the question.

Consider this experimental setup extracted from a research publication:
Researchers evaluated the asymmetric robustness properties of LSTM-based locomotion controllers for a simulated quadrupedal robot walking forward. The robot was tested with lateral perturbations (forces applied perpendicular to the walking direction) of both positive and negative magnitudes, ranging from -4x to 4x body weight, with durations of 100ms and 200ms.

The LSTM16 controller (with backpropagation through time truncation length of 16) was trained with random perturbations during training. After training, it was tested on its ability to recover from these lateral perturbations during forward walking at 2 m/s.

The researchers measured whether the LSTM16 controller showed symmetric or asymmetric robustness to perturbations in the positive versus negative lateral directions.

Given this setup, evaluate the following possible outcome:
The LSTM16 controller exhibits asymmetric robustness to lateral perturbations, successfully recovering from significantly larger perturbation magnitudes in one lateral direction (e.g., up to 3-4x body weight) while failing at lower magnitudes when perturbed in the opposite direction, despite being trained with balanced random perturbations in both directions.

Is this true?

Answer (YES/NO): NO